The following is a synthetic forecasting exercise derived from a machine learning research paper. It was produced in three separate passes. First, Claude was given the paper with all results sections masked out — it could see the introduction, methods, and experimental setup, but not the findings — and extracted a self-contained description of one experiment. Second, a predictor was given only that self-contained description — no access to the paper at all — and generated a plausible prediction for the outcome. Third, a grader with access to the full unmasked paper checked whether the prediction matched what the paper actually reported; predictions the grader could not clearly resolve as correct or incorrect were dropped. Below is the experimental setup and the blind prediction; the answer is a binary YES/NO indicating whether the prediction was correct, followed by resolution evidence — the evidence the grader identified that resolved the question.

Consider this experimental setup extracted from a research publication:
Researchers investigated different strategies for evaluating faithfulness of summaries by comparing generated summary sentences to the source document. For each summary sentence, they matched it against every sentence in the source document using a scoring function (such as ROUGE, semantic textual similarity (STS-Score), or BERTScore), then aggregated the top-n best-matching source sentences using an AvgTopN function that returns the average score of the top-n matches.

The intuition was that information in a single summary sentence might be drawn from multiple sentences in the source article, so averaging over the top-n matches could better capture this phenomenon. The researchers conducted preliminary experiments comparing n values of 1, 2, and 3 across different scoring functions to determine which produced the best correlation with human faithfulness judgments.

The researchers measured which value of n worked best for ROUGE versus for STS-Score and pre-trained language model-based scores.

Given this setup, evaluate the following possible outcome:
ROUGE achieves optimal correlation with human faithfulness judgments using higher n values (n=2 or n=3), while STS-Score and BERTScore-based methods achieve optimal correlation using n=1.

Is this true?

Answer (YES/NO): NO